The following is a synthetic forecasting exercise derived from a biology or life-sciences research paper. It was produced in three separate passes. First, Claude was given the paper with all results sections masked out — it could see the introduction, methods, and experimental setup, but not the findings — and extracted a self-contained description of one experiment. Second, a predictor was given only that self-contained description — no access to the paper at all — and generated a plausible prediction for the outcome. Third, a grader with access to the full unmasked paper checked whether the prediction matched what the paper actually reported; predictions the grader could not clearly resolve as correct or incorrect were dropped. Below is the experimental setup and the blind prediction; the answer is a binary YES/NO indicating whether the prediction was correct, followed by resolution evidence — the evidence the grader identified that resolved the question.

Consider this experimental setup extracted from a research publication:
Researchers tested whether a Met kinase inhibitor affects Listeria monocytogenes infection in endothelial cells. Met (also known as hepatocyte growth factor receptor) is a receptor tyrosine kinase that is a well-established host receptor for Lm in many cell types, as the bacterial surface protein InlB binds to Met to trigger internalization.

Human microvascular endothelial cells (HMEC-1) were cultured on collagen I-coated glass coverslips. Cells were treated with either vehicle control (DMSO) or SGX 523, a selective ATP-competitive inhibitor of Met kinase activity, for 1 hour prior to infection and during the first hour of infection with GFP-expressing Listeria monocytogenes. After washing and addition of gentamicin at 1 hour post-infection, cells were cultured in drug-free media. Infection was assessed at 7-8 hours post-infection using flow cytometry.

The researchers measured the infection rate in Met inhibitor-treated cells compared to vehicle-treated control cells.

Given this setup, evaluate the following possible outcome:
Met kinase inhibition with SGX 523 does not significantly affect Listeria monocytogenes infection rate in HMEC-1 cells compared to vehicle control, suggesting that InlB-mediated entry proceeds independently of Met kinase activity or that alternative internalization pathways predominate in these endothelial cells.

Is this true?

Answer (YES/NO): NO